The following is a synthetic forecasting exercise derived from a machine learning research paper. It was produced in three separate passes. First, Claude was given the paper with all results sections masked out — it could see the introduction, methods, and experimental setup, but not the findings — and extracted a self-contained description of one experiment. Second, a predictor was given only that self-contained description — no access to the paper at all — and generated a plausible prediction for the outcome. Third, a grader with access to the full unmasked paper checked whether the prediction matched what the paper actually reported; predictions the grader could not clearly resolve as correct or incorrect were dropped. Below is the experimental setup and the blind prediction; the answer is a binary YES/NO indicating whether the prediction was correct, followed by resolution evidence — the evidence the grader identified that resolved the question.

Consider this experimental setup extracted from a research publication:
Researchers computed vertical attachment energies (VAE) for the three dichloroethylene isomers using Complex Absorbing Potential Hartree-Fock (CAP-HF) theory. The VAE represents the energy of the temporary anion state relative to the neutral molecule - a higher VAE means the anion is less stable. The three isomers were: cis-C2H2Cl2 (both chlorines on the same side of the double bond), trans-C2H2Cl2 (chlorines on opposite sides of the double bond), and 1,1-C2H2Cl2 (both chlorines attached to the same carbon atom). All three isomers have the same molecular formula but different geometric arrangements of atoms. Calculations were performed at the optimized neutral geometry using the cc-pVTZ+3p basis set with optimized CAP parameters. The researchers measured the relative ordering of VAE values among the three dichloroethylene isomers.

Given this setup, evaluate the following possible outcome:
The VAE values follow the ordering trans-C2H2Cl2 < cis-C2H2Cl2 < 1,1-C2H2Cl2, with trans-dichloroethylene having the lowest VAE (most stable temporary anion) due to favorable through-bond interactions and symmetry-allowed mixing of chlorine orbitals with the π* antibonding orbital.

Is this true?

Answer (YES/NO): NO